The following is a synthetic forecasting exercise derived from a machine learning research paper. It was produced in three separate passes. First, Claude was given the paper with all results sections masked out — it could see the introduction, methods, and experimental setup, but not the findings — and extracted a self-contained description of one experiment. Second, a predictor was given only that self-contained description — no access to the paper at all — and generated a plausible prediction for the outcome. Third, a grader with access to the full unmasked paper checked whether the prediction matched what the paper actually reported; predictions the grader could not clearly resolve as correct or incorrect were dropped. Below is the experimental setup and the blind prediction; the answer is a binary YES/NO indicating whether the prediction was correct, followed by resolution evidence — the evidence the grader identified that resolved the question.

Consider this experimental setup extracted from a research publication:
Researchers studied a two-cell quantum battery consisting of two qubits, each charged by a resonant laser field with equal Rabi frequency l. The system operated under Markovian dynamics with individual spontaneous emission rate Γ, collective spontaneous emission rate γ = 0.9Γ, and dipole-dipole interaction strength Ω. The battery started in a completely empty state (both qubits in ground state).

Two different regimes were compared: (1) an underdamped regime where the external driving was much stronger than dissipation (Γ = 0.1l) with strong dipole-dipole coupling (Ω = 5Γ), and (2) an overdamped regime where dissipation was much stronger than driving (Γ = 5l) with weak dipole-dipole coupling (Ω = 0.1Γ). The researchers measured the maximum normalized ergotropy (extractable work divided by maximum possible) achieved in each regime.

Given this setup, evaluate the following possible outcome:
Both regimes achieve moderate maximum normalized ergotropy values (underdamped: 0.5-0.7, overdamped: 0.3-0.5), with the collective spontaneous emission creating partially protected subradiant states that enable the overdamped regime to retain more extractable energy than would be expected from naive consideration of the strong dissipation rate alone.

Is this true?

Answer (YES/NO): NO